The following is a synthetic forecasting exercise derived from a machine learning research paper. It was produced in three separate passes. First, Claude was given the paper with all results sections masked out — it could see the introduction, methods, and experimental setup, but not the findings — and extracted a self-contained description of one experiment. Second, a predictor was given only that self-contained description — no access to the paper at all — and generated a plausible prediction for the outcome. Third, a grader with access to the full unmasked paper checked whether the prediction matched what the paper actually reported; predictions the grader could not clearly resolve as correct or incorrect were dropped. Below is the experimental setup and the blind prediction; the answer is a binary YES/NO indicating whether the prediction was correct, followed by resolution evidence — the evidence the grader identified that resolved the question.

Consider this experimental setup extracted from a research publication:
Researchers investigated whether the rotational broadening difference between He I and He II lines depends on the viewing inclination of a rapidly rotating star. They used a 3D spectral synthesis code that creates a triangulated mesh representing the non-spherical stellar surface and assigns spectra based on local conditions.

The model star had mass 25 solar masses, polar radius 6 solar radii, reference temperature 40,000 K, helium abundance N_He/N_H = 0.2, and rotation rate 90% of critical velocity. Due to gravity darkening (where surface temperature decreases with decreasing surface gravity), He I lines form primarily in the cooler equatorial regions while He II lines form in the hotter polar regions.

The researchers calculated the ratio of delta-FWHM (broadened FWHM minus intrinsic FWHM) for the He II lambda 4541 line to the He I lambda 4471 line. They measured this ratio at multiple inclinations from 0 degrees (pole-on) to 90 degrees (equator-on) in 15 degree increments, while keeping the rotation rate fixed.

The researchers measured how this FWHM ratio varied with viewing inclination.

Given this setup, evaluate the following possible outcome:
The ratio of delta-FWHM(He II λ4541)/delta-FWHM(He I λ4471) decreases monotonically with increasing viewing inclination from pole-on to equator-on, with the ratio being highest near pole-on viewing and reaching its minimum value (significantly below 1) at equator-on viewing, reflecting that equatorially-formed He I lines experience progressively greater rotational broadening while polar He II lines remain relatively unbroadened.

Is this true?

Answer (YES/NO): NO